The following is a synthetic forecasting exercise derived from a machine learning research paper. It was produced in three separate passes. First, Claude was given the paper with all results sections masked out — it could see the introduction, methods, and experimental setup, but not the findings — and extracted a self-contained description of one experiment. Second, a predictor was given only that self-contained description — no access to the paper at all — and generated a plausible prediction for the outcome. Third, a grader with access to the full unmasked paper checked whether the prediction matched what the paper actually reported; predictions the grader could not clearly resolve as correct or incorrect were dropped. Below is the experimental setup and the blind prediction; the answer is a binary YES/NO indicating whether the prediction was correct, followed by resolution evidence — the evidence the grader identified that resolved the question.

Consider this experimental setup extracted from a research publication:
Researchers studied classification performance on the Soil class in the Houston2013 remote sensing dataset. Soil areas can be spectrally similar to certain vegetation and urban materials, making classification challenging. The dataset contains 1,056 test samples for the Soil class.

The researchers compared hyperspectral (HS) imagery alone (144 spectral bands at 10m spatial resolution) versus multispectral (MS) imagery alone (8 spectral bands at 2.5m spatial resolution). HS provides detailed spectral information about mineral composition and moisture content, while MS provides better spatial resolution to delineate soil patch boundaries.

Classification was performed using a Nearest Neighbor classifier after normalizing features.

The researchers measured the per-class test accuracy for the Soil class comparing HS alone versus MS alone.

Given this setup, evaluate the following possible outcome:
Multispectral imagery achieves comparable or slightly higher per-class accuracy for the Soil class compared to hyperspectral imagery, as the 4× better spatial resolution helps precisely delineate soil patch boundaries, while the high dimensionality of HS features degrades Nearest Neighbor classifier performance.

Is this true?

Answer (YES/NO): NO